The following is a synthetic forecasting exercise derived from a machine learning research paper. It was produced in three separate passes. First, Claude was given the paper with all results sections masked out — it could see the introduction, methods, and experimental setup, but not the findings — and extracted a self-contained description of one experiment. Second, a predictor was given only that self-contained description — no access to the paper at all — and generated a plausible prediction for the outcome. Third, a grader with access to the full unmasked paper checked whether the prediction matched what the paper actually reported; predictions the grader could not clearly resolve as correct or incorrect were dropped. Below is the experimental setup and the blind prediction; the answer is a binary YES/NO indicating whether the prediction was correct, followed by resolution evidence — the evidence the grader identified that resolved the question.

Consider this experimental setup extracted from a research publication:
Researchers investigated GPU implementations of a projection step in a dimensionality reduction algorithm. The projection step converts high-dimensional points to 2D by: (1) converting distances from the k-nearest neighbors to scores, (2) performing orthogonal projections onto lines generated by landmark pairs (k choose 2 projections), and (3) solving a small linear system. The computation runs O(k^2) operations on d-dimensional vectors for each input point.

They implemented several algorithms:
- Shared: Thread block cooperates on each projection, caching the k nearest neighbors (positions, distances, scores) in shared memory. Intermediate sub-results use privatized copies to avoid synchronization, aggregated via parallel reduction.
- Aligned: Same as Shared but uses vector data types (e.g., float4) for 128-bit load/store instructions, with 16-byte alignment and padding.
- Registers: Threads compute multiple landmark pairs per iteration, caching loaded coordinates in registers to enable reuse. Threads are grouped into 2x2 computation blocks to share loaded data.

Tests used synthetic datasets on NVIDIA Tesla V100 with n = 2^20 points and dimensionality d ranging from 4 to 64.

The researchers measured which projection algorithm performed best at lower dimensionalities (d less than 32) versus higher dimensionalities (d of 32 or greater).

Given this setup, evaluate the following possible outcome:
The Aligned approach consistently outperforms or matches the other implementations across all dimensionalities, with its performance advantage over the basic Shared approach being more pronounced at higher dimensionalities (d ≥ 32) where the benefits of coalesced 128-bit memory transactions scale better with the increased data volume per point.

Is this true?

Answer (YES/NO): NO